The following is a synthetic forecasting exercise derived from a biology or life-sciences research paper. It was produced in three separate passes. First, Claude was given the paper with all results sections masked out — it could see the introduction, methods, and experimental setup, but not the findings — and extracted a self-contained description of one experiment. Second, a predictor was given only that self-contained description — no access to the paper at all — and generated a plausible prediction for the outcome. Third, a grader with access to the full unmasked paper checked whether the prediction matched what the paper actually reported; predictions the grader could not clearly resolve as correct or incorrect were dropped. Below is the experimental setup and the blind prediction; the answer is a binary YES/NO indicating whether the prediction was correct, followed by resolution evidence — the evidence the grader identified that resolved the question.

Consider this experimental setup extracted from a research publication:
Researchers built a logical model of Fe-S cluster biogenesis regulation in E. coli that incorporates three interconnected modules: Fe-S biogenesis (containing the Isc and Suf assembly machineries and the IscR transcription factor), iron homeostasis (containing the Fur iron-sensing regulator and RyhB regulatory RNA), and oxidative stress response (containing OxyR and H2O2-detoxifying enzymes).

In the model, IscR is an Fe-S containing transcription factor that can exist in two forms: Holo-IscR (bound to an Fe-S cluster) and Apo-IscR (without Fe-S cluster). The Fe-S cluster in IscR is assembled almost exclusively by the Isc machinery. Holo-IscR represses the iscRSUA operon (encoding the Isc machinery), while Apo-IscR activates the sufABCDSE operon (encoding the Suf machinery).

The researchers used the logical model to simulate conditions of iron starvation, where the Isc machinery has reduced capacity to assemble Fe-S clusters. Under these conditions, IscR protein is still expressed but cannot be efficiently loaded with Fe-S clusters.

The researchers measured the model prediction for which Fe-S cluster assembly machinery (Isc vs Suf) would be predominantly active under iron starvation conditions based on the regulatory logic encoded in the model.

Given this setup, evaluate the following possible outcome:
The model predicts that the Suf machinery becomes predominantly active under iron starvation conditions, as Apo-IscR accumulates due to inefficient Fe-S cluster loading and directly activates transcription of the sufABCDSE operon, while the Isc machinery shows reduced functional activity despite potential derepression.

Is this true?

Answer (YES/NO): YES